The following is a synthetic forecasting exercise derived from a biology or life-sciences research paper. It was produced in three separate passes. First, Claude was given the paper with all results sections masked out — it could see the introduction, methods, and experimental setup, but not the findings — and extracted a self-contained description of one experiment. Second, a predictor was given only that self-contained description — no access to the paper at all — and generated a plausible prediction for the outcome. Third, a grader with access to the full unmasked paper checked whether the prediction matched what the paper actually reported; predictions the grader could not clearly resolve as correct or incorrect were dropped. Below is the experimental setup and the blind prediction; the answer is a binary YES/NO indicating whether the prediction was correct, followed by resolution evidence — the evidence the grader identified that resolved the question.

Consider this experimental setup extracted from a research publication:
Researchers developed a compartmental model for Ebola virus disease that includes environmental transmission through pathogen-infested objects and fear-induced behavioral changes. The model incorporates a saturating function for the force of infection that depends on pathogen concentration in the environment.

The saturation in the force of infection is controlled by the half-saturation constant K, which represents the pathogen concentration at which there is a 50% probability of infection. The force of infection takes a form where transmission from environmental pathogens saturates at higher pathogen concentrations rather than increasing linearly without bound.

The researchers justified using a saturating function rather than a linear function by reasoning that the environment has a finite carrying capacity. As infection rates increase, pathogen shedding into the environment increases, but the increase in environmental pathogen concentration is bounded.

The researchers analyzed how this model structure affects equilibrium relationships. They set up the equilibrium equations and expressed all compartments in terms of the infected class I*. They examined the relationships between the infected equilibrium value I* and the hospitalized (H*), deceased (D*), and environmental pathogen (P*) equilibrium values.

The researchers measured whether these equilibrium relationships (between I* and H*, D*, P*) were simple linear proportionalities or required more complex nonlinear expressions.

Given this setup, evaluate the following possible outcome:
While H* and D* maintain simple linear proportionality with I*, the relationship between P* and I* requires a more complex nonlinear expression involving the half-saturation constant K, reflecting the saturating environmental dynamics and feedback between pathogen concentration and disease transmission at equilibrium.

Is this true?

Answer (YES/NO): NO